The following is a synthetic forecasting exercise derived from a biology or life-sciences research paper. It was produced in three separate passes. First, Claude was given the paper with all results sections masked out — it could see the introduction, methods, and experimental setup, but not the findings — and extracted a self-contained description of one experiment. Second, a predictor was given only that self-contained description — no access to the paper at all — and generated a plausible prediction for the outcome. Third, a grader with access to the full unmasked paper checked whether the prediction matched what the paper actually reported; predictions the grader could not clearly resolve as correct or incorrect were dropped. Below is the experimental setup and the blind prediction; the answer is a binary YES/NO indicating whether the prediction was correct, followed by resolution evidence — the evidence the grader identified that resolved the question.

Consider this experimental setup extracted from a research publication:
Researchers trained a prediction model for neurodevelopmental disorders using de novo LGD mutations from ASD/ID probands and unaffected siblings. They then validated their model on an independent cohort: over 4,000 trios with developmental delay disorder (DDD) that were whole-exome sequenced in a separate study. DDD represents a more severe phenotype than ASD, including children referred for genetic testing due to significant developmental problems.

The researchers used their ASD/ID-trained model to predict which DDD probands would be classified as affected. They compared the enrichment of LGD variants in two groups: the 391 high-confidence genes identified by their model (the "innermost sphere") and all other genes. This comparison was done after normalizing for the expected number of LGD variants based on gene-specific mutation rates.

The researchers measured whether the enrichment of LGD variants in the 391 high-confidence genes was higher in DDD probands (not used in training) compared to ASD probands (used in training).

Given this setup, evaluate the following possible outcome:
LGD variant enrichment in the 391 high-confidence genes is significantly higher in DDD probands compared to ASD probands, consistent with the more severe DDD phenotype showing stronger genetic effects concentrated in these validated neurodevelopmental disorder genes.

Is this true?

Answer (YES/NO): YES